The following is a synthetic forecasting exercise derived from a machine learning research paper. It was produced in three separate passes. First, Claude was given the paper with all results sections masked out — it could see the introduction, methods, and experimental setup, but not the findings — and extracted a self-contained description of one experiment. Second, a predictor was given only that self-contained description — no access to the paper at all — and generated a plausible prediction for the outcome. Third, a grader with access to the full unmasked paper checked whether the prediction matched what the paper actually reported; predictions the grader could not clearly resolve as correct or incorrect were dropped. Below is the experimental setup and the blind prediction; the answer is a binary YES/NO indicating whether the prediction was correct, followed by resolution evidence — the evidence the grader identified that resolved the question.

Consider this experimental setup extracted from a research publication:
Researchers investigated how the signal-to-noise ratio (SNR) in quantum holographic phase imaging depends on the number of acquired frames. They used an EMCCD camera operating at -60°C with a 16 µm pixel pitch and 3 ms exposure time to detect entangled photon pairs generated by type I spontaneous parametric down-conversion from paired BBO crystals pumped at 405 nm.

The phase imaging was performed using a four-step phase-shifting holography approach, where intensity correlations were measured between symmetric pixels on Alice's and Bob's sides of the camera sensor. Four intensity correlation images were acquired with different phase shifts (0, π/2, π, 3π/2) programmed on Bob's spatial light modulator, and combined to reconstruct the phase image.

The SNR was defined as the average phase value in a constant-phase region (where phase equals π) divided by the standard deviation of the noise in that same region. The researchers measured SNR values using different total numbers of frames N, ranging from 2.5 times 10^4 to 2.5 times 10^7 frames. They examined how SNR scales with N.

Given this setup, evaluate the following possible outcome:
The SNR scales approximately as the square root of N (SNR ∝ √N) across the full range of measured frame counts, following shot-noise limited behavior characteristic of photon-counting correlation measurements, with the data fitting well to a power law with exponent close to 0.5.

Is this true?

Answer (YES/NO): NO